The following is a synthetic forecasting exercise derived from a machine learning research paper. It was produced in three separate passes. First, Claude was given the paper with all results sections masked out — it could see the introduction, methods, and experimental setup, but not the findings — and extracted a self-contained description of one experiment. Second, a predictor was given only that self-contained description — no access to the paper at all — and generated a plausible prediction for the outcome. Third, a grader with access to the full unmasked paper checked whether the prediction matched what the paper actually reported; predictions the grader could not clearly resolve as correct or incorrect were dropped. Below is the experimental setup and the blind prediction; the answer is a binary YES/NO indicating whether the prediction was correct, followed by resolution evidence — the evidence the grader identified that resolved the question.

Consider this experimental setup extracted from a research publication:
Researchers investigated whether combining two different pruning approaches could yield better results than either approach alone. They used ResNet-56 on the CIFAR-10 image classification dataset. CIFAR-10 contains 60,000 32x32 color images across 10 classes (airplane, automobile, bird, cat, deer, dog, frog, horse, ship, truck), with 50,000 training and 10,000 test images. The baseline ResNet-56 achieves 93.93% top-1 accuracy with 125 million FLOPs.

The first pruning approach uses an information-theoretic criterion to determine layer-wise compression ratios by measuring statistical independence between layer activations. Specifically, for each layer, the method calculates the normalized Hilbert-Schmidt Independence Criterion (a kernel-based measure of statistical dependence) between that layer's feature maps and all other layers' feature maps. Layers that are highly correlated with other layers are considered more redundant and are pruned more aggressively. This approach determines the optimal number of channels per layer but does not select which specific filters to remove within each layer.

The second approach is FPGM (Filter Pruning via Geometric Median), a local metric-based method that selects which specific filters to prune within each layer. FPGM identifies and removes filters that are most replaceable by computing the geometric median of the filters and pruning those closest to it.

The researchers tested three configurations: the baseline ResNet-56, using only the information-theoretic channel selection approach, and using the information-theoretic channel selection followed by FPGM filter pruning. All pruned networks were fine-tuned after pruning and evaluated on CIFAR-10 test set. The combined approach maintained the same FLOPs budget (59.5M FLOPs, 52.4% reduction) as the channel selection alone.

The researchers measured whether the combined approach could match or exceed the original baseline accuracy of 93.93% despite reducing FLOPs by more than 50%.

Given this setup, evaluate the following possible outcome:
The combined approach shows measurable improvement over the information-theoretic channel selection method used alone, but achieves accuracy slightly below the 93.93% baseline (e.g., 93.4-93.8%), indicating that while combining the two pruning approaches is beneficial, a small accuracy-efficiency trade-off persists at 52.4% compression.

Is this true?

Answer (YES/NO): NO